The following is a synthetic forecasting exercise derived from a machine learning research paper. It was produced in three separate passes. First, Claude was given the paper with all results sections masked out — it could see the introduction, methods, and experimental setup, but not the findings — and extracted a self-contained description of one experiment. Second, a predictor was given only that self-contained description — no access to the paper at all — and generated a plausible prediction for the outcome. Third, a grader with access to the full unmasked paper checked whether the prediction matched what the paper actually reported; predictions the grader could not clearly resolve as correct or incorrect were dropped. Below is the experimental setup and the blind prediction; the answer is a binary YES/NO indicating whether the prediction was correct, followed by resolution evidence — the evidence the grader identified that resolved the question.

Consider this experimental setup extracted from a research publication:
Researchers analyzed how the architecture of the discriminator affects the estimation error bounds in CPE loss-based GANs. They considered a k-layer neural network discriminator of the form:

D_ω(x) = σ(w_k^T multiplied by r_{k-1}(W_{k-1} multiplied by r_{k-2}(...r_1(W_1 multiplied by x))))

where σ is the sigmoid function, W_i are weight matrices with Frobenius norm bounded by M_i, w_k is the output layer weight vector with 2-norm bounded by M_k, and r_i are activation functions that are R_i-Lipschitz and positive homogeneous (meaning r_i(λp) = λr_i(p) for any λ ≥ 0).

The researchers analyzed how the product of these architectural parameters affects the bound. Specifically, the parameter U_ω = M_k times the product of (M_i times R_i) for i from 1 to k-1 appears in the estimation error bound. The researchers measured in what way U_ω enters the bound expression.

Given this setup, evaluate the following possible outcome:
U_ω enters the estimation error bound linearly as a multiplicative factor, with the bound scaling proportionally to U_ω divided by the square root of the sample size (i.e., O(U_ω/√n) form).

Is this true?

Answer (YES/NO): YES